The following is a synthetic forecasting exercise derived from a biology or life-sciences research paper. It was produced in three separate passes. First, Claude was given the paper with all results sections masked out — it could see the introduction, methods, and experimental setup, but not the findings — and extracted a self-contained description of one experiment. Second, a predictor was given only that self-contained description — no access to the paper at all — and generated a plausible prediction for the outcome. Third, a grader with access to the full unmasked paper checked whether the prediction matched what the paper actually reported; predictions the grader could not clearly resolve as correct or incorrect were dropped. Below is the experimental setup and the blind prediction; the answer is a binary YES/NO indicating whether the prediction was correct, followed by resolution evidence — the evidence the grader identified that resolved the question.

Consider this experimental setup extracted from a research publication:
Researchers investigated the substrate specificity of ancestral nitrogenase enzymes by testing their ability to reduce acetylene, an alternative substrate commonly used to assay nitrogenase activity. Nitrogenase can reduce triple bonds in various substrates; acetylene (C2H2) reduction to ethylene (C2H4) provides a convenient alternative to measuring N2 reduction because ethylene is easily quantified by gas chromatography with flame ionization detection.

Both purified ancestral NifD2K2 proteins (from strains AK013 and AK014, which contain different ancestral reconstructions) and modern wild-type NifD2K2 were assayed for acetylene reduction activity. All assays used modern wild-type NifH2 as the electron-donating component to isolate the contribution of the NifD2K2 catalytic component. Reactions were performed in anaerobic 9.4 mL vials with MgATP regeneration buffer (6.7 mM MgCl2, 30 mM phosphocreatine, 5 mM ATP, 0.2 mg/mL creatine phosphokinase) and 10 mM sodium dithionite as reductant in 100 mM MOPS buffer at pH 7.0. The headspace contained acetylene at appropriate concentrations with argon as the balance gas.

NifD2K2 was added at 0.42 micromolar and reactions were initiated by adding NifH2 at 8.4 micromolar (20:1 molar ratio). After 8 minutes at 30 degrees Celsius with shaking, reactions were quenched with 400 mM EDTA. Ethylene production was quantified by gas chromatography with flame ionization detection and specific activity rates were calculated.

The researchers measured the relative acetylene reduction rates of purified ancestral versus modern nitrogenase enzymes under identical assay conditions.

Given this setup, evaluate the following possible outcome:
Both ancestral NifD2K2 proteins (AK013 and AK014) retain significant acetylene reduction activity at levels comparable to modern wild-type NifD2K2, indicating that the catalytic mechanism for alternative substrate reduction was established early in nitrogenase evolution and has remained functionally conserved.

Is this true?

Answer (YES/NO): NO